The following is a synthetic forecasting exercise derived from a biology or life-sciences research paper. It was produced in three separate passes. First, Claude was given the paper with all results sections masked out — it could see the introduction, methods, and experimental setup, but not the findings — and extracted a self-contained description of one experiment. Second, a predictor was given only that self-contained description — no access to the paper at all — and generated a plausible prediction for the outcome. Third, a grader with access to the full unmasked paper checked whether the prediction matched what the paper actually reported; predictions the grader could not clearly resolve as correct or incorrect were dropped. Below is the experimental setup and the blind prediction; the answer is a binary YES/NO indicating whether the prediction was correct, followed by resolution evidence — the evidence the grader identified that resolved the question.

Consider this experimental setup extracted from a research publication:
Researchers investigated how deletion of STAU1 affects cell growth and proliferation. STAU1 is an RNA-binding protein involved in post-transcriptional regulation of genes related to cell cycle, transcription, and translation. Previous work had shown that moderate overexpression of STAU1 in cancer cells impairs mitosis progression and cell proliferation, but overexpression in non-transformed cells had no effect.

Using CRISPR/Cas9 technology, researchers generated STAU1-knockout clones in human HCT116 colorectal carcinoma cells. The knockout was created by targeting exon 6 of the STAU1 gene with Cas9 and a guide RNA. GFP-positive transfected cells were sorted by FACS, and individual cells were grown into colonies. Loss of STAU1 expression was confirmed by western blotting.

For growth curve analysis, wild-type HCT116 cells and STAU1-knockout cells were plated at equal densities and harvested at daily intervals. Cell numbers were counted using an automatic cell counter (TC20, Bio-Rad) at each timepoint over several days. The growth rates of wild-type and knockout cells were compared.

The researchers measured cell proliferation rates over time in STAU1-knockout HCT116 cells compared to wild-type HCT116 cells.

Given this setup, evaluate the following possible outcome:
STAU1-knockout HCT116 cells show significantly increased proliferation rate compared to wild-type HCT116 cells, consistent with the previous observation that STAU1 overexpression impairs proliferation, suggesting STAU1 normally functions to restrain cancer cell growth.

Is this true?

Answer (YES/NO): NO